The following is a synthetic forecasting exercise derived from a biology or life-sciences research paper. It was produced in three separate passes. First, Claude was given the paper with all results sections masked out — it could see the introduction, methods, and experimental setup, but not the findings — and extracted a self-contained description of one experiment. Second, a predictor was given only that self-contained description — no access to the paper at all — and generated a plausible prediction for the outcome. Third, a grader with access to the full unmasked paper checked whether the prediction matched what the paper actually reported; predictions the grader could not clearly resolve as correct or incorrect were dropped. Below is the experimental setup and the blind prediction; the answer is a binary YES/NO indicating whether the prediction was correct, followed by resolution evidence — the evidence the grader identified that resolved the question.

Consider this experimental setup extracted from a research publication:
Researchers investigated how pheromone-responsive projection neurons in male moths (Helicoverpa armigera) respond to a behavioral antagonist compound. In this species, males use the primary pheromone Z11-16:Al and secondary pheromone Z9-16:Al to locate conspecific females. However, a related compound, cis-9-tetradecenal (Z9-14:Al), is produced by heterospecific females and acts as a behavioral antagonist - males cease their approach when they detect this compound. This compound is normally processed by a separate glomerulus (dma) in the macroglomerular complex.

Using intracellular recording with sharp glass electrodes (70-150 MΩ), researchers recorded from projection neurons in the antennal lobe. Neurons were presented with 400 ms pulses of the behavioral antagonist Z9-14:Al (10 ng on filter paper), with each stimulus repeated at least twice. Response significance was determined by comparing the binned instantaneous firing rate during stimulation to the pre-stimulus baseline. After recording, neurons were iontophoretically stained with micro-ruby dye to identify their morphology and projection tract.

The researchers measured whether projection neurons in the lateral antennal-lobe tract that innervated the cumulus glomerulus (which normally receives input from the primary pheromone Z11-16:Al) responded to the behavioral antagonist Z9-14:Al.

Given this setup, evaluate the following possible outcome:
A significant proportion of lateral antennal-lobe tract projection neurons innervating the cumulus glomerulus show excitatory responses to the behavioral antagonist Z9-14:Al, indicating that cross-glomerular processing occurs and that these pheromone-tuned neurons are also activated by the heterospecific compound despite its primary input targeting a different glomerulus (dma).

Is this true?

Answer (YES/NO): NO